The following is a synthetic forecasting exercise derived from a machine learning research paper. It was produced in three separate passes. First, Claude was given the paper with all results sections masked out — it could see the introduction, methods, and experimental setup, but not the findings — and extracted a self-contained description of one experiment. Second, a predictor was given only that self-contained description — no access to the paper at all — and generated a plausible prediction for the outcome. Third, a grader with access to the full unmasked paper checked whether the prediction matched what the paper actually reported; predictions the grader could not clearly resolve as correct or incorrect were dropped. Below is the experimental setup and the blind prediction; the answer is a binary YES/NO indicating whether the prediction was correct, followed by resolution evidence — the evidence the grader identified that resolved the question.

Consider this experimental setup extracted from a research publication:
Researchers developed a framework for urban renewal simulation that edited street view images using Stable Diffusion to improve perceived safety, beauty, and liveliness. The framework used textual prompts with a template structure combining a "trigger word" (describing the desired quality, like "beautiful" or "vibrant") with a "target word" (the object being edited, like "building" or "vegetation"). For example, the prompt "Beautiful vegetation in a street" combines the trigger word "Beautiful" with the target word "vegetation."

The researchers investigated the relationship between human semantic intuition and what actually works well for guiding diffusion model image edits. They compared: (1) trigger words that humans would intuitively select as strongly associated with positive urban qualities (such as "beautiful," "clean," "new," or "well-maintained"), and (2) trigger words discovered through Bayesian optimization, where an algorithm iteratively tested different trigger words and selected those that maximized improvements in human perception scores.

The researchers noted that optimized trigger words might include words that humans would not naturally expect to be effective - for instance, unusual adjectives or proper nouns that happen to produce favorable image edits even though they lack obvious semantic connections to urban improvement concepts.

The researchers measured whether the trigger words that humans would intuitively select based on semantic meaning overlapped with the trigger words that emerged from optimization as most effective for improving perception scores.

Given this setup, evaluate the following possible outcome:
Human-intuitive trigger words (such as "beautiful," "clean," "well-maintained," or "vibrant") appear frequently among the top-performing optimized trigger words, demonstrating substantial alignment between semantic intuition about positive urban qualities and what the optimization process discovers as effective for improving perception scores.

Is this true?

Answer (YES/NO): NO